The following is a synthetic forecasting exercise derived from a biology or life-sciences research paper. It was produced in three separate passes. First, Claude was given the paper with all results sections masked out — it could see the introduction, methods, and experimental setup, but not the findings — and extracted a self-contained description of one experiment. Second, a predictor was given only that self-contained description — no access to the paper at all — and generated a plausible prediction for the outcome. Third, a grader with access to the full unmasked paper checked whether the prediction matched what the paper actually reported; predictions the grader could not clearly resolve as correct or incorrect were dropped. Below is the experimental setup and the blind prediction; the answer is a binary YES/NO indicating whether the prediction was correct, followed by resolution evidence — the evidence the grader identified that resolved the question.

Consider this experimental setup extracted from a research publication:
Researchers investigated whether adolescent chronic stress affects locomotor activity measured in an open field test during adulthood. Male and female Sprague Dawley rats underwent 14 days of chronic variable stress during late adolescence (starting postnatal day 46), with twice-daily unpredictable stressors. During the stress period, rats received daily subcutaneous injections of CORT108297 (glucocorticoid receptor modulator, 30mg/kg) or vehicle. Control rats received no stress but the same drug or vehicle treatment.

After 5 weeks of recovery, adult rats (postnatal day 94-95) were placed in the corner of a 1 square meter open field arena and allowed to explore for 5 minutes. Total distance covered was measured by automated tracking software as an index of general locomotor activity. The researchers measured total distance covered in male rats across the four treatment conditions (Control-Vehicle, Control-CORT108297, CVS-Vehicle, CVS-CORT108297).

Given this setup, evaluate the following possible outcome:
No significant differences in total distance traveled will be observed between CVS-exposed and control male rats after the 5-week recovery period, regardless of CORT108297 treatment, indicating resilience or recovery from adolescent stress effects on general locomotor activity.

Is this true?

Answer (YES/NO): YES